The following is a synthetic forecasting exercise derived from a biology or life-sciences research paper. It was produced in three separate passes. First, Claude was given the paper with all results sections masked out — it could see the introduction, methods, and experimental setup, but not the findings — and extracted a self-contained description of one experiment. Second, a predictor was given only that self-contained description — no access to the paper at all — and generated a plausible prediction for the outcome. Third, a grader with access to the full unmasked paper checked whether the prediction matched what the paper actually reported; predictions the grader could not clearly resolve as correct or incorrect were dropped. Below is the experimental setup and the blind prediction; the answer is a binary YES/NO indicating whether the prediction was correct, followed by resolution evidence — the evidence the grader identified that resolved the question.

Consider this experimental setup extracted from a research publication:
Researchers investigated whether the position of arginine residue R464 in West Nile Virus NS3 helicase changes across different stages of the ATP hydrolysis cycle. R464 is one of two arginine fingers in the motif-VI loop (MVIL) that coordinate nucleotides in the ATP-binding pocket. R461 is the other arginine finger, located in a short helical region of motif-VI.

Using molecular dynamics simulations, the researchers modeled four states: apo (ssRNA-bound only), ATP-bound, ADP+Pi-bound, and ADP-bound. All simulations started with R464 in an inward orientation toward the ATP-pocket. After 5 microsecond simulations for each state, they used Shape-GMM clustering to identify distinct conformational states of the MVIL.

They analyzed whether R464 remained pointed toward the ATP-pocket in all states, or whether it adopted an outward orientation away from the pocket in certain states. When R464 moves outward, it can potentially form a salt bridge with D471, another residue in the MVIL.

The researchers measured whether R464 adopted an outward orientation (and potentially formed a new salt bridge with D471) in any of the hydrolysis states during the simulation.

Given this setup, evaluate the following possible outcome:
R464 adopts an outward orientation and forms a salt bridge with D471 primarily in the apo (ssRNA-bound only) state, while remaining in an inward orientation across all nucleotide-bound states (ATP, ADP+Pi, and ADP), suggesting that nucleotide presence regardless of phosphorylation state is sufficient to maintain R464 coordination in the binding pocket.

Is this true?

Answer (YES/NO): NO